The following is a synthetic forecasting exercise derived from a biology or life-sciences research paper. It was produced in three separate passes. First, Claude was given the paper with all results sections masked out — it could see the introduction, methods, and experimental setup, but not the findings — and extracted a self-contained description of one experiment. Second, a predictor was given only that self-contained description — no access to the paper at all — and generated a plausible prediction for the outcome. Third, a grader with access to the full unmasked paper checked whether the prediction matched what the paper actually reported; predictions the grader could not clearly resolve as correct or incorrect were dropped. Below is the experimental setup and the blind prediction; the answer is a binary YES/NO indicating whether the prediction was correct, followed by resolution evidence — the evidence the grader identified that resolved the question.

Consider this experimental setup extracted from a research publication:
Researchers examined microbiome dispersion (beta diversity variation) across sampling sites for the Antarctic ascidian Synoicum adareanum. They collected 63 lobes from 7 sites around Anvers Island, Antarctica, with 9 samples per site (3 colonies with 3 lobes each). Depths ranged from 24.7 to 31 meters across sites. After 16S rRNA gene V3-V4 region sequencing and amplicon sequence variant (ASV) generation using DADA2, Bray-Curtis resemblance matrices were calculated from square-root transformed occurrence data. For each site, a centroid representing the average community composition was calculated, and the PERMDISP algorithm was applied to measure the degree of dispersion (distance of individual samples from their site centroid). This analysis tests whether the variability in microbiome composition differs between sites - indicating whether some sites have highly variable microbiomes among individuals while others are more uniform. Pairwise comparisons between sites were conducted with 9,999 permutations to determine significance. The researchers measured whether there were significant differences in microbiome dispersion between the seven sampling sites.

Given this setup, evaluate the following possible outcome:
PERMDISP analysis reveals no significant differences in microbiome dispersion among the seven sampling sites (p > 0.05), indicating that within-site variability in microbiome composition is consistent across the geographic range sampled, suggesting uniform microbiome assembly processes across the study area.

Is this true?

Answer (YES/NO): NO